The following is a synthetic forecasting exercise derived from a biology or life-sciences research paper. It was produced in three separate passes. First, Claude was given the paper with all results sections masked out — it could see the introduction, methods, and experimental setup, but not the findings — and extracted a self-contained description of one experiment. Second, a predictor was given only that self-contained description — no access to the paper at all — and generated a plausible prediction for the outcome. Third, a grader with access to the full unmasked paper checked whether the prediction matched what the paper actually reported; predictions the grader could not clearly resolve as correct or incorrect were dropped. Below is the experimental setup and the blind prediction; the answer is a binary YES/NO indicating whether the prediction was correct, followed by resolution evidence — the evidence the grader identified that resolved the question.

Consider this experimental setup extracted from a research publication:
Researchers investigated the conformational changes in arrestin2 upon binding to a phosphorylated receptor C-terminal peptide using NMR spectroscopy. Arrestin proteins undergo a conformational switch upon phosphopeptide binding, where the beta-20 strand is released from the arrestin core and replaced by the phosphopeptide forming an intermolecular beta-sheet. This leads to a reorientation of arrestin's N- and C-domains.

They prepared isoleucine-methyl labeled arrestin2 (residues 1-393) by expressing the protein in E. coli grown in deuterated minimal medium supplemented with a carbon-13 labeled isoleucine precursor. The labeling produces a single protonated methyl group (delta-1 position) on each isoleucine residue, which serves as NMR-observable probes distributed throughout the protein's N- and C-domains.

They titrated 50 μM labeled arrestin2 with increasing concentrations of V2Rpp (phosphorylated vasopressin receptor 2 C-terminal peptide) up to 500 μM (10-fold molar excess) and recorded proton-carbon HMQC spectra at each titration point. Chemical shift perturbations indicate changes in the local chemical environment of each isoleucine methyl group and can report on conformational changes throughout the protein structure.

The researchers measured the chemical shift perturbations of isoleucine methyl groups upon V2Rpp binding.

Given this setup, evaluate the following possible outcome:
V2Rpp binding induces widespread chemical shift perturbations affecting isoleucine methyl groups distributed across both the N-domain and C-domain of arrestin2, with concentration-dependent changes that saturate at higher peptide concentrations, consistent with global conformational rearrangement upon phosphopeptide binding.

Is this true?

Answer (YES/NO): NO